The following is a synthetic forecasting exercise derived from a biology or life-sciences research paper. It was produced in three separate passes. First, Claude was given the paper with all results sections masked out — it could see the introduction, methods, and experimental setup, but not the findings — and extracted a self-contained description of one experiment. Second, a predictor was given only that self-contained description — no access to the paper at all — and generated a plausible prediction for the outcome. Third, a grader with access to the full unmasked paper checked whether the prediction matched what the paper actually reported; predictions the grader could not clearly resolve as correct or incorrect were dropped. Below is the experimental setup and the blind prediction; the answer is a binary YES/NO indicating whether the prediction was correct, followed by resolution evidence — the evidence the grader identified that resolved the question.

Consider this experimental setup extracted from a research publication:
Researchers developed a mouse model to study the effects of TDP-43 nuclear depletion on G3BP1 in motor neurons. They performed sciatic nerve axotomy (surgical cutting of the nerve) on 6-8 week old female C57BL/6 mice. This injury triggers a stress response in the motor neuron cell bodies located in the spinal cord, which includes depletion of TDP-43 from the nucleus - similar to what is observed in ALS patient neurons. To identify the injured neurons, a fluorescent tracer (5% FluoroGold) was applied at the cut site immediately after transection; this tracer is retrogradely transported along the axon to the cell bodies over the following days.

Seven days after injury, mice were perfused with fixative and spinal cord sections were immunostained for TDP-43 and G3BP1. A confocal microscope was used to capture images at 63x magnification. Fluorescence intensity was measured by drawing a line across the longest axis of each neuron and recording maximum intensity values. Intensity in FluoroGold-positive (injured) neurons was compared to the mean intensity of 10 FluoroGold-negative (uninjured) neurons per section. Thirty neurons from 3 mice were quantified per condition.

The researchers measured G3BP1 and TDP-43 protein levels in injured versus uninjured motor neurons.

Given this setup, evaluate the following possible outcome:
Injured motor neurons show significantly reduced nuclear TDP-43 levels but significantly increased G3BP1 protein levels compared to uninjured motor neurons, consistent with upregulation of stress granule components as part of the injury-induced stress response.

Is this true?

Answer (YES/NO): NO